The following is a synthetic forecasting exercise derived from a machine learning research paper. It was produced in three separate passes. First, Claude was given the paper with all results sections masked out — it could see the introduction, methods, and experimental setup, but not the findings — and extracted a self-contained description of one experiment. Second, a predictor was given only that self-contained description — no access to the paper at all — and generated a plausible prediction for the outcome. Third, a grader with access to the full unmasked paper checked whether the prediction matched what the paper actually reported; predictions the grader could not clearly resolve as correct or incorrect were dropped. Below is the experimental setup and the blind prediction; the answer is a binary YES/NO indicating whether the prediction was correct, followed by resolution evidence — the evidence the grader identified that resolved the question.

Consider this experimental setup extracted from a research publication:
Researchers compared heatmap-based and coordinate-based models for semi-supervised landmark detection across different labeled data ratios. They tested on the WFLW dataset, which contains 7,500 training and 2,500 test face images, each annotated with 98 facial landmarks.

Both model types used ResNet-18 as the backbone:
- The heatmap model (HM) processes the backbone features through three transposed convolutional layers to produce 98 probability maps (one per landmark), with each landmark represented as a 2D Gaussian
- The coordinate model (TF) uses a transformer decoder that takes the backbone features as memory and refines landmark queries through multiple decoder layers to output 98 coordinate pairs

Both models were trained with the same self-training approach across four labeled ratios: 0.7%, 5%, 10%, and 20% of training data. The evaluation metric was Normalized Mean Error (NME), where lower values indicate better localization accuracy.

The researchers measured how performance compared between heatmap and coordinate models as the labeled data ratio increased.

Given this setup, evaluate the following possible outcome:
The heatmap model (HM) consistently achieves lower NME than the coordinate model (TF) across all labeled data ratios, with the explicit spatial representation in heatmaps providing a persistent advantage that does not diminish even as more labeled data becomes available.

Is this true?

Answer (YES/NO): NO